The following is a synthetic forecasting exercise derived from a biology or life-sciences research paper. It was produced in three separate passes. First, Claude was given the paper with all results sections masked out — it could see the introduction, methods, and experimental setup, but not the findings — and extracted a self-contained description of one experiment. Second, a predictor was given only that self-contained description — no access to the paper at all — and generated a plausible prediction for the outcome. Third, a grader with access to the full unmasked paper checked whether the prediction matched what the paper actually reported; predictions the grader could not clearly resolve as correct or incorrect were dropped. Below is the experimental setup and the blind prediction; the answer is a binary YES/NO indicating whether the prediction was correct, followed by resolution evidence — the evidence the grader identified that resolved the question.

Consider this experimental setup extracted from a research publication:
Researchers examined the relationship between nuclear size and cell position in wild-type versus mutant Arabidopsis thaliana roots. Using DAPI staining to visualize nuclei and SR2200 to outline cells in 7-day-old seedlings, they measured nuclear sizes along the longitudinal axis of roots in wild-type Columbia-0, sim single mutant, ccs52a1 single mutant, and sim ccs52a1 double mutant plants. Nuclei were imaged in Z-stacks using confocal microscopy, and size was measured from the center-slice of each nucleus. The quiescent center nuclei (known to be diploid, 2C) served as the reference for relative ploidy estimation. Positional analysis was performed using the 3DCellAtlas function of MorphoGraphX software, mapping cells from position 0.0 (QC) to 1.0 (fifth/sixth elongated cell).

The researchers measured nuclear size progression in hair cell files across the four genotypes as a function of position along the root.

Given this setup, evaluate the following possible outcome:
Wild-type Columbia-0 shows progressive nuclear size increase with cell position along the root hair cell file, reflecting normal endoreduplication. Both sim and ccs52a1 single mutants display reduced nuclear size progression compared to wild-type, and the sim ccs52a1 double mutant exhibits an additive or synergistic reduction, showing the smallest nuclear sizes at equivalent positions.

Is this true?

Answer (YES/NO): NO